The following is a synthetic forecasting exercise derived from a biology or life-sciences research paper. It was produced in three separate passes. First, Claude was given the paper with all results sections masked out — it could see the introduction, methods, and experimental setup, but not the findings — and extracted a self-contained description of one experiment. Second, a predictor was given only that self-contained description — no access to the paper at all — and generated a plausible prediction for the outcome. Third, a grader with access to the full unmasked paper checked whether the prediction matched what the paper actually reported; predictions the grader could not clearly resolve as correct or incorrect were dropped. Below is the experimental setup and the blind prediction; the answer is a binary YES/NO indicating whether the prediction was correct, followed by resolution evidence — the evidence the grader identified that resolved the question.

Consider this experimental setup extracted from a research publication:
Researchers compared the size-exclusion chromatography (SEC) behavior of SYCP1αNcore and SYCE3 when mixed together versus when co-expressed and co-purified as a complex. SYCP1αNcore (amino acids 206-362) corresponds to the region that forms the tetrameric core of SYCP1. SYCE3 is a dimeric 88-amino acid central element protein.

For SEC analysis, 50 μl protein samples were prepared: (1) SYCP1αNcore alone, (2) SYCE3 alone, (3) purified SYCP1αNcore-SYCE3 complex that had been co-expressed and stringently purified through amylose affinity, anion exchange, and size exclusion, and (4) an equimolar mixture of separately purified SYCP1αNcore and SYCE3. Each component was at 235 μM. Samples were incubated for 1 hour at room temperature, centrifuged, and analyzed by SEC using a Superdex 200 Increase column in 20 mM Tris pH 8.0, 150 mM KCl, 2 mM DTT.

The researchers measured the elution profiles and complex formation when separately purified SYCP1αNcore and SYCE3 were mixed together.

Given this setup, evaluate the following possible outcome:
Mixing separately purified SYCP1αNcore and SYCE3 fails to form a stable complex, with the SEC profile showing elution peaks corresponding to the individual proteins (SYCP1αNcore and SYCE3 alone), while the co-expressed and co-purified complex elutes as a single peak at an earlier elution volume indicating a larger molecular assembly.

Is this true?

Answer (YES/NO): NO